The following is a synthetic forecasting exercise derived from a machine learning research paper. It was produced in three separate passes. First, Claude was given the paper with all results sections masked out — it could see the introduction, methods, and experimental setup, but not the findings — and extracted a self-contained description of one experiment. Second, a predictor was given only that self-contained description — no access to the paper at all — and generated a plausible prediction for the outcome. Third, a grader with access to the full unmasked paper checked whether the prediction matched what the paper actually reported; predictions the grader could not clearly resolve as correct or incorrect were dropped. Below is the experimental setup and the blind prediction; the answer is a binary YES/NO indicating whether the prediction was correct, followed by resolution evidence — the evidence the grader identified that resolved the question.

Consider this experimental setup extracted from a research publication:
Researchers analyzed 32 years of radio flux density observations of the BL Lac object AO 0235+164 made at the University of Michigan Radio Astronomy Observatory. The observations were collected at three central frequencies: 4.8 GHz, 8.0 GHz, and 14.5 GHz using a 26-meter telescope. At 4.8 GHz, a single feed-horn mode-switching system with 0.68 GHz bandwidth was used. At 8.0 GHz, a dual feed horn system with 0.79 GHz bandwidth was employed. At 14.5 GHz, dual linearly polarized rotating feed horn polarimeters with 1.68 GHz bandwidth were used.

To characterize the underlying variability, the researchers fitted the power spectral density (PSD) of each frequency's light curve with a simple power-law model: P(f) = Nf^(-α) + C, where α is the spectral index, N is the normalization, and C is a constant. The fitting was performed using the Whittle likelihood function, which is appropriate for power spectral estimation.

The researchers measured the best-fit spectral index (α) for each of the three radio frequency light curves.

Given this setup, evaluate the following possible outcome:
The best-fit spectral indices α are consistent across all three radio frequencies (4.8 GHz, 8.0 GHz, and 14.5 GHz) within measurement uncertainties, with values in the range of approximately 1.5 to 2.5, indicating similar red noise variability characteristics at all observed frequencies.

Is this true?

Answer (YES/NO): NO